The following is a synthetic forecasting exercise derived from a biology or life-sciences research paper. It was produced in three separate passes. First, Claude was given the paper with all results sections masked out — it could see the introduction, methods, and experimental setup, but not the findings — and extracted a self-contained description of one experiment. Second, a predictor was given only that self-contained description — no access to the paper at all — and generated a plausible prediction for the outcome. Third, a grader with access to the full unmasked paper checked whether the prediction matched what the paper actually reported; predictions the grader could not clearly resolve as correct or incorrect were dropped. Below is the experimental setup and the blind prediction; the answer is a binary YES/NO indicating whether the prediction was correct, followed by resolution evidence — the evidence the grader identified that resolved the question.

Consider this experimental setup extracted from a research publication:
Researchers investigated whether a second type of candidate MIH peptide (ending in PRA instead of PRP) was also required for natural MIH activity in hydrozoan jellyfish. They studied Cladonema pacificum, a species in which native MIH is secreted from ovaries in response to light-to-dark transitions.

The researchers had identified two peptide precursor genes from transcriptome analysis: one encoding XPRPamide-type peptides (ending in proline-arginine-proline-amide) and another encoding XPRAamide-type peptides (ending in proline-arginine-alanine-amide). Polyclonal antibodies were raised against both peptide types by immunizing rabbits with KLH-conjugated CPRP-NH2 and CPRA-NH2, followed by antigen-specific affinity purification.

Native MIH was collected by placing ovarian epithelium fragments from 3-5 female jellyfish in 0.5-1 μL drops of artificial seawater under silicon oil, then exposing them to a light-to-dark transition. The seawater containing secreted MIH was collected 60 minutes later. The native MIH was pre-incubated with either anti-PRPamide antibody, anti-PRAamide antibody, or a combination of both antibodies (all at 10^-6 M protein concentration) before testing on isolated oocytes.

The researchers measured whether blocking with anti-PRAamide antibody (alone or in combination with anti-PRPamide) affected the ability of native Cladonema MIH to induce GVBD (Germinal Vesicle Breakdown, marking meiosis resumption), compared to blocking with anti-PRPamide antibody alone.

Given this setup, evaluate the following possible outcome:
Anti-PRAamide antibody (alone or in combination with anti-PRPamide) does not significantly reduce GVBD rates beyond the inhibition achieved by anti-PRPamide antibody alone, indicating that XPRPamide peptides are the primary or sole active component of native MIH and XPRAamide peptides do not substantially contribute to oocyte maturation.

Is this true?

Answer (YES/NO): YES